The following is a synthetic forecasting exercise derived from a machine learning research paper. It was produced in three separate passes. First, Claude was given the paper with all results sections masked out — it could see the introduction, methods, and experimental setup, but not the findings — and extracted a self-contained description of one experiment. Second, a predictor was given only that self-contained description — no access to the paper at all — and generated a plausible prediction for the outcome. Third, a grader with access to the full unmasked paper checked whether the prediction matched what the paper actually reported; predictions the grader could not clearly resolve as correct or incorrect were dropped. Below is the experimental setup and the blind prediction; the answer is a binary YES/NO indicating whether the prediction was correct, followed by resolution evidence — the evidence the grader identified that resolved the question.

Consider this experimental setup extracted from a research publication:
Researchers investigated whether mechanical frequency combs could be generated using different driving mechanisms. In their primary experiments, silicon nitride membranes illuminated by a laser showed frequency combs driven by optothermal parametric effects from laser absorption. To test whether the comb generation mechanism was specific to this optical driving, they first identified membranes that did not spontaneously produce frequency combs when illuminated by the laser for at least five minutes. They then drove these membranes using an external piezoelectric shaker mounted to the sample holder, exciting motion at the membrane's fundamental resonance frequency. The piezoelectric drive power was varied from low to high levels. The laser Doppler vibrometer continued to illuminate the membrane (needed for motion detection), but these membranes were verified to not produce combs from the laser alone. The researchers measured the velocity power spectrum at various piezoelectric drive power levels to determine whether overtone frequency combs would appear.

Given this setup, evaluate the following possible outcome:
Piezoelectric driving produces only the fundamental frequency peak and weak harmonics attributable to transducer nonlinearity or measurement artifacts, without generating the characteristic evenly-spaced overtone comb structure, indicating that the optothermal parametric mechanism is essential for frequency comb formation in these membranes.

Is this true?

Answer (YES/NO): NO